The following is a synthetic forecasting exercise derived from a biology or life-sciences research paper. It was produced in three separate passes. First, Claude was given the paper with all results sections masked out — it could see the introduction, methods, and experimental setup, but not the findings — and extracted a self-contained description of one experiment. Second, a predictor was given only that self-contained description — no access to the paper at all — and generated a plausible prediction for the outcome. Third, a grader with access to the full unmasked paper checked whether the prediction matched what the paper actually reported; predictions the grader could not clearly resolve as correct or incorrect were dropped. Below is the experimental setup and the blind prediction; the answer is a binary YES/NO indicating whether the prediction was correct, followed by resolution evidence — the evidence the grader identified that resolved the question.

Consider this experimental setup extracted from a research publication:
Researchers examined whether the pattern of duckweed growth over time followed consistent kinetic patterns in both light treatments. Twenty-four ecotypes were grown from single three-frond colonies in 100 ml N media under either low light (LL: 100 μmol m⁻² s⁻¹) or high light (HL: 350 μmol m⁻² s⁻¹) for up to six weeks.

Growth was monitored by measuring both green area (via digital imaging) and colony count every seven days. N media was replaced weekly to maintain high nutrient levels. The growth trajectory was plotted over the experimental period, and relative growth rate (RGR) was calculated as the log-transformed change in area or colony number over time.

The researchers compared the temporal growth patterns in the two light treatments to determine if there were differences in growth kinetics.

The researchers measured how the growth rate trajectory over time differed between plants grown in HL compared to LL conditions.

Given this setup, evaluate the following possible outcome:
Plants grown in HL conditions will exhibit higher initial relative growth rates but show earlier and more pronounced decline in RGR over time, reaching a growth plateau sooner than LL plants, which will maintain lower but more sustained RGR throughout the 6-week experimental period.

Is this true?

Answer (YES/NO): NO